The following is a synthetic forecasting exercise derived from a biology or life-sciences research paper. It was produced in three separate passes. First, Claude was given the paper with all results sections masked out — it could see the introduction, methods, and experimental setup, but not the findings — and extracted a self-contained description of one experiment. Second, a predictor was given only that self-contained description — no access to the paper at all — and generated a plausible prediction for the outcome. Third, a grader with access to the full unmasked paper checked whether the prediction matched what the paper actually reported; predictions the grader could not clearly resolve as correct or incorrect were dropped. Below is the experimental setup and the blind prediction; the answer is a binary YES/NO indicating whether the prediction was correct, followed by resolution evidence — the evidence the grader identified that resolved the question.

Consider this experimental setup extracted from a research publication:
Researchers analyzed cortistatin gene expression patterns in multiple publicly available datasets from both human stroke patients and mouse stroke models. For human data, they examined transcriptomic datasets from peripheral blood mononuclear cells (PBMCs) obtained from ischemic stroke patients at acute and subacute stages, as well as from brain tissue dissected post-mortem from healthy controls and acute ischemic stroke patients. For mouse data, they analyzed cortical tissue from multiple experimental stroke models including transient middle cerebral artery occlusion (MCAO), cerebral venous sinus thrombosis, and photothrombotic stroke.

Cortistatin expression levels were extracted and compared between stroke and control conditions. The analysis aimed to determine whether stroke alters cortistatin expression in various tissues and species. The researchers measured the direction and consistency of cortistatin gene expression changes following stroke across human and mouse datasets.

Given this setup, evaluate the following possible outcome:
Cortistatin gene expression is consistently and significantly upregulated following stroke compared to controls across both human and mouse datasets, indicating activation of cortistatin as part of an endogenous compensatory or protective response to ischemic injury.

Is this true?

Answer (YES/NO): NO